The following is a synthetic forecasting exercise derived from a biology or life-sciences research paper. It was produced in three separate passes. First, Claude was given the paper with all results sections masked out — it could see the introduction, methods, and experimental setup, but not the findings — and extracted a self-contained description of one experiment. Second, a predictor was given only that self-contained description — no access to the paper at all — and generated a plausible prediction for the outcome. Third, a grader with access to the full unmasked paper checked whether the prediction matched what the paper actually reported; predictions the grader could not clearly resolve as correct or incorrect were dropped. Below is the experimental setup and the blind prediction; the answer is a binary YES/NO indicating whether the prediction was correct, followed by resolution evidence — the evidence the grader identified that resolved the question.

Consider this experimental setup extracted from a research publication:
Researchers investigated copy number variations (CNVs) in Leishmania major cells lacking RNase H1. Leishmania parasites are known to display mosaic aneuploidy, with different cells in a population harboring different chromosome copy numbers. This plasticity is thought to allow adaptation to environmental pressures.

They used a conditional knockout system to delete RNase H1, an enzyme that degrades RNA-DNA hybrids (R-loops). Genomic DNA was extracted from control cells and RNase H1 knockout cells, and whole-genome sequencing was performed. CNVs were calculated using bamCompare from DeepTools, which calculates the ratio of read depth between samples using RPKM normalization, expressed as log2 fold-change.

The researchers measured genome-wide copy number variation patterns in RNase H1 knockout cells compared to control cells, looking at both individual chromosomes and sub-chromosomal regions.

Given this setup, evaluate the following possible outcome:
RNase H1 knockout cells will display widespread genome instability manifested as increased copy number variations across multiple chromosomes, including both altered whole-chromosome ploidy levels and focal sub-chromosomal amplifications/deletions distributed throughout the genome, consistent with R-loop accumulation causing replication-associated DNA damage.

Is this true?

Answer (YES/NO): YES